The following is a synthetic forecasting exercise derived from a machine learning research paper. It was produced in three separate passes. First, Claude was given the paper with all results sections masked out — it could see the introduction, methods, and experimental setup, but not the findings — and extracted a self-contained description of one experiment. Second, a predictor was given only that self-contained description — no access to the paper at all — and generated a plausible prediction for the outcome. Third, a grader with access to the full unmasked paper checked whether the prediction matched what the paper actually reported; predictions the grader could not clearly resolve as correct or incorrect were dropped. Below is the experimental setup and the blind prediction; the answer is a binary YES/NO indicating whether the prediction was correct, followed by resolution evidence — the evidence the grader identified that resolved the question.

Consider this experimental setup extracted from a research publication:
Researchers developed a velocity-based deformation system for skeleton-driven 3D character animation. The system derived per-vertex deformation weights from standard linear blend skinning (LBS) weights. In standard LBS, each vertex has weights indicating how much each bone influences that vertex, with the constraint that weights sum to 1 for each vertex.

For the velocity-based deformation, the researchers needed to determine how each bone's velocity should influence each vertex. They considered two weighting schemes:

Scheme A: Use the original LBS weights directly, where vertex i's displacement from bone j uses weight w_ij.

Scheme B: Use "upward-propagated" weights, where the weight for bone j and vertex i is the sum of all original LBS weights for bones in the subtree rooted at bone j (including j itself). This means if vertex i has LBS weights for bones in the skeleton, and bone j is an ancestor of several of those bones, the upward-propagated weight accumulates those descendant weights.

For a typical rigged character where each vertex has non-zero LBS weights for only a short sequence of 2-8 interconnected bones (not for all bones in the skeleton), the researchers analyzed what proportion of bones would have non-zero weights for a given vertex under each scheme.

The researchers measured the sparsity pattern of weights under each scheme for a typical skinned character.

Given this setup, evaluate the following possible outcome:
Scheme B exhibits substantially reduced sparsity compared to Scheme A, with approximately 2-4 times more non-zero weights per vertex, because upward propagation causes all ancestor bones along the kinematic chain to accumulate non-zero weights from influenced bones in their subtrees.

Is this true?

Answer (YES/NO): NO